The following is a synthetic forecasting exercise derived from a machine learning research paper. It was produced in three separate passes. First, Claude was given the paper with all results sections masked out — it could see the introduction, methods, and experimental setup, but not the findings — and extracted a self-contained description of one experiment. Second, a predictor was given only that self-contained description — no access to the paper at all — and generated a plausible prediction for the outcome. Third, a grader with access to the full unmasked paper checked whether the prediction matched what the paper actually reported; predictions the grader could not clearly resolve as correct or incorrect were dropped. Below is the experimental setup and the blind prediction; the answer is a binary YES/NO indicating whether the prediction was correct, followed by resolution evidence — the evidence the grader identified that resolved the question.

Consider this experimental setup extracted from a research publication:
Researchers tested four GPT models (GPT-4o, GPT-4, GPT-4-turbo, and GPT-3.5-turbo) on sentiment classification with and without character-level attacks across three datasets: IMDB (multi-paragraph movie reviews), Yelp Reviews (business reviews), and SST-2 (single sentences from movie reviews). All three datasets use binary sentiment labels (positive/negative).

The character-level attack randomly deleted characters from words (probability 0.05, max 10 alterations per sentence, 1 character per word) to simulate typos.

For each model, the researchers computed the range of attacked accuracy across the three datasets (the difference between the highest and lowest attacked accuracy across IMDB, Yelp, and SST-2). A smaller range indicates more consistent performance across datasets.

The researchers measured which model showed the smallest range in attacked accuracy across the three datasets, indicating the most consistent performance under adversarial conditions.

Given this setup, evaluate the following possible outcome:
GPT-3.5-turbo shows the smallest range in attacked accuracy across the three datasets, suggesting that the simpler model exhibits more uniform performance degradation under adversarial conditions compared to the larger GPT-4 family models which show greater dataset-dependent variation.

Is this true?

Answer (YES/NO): NO